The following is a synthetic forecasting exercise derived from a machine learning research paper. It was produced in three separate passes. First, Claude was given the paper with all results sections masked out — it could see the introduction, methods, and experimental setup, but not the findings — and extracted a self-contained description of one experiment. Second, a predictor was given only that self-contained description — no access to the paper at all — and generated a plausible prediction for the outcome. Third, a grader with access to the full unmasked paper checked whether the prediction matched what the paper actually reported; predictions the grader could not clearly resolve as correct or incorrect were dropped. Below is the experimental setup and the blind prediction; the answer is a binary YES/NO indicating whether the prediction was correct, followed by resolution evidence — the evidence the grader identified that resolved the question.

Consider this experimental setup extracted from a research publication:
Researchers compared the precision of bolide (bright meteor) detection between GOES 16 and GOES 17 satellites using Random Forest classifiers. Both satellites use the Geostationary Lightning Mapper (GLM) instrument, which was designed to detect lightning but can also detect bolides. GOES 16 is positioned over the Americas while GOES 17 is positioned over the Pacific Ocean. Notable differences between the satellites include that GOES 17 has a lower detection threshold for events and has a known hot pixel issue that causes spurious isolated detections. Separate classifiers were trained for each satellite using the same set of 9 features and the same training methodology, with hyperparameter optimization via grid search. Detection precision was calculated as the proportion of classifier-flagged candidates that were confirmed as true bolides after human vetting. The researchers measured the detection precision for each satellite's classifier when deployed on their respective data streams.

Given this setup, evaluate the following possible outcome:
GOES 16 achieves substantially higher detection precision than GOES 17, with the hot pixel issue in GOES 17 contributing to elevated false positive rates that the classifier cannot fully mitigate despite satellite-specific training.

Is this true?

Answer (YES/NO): NO